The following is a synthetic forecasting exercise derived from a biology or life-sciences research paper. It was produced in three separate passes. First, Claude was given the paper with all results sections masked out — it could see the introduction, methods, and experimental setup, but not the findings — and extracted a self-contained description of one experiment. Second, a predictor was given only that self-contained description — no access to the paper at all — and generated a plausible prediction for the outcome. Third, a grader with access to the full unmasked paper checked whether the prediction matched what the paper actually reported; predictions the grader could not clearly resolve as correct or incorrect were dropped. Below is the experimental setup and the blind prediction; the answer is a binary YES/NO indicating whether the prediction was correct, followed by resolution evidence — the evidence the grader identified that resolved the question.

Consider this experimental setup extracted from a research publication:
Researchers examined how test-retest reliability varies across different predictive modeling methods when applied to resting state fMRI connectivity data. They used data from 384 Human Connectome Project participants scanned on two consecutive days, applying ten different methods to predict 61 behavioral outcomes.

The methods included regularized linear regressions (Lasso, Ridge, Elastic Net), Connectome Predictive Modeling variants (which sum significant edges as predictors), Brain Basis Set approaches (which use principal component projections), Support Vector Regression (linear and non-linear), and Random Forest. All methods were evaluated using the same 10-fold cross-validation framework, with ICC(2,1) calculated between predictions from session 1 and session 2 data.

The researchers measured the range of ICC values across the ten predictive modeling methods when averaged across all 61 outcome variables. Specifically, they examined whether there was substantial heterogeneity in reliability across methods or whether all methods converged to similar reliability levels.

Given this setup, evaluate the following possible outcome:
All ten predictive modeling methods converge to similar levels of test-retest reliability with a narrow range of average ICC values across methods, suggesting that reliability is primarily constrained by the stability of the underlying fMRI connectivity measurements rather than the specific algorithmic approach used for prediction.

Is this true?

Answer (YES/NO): NO